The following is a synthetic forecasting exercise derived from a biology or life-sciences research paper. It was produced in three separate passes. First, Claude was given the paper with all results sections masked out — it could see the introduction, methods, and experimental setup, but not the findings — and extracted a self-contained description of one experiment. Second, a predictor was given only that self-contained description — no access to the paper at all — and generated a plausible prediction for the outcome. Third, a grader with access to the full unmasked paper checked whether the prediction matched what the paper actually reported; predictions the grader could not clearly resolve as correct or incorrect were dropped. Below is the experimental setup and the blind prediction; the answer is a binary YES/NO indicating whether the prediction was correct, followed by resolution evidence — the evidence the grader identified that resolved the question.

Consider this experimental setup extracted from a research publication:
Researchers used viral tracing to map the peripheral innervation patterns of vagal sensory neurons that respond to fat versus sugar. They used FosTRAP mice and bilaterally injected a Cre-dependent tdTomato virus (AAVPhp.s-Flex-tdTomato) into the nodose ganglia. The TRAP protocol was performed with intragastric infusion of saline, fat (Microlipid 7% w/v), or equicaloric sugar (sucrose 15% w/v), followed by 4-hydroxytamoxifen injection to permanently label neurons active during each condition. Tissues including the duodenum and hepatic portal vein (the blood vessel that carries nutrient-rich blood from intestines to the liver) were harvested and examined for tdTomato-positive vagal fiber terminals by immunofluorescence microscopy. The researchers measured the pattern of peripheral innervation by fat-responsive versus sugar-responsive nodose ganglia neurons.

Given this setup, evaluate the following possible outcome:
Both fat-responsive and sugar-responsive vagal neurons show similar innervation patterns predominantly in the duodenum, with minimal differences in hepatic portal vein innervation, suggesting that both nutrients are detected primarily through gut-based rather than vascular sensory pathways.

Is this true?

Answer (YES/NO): NO